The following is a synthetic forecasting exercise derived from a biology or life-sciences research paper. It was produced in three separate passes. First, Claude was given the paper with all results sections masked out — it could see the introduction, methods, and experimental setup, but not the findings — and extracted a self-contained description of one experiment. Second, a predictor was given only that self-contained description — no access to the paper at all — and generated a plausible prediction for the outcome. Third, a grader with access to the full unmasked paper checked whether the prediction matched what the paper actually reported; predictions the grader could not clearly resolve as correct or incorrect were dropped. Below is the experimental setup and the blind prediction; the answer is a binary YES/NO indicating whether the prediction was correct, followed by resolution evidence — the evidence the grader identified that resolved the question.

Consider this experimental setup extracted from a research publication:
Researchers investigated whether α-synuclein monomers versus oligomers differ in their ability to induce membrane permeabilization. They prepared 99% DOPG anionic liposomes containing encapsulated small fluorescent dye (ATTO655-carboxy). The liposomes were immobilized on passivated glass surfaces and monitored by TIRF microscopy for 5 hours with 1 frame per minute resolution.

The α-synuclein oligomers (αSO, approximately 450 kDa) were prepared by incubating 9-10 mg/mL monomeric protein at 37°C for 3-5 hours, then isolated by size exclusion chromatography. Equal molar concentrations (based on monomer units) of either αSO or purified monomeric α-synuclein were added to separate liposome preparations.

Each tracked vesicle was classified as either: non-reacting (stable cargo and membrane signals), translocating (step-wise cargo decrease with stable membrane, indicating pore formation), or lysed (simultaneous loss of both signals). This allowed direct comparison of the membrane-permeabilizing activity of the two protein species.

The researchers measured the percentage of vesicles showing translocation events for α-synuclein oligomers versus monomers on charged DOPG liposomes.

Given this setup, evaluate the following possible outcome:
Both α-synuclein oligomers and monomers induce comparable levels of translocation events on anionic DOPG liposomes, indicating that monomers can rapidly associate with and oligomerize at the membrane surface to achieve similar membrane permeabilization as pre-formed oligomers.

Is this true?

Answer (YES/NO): NO